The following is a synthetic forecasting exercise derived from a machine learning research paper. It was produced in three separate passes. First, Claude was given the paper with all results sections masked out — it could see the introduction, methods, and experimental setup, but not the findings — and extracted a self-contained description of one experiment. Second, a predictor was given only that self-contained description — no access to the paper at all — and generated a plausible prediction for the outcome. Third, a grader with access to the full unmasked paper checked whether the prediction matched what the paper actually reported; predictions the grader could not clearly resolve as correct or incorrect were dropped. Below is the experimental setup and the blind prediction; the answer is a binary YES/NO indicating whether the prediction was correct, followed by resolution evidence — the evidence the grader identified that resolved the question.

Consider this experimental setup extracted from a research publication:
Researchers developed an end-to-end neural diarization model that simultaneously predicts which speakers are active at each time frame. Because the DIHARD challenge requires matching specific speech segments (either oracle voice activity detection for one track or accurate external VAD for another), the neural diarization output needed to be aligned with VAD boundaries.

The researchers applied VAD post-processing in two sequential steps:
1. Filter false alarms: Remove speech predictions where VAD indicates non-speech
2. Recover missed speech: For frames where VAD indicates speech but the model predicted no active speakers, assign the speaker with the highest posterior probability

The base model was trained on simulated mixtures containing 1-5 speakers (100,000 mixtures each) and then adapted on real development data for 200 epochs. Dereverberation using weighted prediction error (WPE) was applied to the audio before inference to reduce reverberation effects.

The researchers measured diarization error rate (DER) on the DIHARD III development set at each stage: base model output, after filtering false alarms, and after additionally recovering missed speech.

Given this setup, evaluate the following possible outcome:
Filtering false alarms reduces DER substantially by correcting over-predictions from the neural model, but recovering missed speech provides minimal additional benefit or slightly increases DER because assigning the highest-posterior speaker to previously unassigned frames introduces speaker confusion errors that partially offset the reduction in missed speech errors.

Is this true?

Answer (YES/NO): NO